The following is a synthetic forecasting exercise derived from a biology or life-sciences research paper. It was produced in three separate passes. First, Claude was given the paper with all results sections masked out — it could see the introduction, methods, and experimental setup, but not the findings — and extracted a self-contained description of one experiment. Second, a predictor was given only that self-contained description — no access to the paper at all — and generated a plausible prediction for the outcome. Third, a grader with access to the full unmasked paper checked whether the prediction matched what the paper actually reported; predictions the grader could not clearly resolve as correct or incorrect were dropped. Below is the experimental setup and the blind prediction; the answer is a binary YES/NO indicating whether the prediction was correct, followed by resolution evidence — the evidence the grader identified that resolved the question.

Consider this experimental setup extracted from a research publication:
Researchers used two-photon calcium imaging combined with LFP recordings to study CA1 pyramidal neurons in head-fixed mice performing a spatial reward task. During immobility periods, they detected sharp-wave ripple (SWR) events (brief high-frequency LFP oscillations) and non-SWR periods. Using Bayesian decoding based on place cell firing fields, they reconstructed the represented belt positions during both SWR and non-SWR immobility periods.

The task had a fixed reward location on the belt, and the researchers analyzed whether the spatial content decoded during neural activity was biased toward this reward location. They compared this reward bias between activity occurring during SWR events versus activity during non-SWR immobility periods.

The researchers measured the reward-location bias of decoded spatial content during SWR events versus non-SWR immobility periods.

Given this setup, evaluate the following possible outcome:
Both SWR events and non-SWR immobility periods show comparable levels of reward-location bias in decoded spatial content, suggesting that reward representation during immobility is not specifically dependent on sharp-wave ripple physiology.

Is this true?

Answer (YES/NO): NO